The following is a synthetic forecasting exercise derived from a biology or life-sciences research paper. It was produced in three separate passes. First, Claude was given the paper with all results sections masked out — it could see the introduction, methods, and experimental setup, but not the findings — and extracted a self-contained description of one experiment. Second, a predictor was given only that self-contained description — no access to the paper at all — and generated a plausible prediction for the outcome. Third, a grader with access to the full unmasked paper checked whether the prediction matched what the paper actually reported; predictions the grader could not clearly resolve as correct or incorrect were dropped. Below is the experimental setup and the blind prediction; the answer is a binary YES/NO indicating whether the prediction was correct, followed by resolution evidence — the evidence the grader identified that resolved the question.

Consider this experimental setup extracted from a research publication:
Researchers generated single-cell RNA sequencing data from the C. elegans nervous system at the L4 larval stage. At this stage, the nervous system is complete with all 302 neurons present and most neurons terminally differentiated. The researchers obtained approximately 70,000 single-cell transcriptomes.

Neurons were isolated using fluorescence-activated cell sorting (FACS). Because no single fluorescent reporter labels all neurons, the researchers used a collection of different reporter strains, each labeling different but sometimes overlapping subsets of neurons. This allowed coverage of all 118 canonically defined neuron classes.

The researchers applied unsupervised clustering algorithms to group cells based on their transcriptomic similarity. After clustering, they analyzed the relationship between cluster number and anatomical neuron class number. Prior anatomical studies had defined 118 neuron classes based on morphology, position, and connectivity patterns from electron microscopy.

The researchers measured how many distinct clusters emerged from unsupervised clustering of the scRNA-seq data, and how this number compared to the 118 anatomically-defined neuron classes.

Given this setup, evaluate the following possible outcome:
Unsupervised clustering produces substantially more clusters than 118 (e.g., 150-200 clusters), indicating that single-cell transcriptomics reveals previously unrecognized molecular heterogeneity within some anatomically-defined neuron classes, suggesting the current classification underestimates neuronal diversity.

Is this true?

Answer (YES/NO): NO